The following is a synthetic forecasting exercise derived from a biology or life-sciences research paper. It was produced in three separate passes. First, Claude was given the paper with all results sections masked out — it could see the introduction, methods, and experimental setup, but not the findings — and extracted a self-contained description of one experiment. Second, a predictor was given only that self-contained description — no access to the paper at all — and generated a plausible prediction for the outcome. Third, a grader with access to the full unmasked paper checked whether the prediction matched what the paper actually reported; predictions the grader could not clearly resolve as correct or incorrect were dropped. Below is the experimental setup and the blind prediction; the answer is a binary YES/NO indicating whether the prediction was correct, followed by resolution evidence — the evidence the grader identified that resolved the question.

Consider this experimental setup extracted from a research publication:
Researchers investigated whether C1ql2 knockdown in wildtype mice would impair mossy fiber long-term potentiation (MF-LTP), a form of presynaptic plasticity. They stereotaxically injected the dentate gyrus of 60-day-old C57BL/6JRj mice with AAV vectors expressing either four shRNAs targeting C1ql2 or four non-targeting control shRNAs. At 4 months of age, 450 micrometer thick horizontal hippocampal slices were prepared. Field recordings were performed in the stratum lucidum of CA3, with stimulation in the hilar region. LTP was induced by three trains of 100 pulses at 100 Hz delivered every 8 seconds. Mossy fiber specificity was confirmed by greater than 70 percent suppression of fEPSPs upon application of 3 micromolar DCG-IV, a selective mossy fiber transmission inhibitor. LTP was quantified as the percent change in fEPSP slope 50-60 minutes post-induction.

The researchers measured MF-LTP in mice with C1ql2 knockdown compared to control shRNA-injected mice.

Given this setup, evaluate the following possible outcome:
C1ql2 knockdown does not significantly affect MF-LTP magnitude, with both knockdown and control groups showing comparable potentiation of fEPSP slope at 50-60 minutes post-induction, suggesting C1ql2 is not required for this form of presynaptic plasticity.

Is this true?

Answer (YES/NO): NO